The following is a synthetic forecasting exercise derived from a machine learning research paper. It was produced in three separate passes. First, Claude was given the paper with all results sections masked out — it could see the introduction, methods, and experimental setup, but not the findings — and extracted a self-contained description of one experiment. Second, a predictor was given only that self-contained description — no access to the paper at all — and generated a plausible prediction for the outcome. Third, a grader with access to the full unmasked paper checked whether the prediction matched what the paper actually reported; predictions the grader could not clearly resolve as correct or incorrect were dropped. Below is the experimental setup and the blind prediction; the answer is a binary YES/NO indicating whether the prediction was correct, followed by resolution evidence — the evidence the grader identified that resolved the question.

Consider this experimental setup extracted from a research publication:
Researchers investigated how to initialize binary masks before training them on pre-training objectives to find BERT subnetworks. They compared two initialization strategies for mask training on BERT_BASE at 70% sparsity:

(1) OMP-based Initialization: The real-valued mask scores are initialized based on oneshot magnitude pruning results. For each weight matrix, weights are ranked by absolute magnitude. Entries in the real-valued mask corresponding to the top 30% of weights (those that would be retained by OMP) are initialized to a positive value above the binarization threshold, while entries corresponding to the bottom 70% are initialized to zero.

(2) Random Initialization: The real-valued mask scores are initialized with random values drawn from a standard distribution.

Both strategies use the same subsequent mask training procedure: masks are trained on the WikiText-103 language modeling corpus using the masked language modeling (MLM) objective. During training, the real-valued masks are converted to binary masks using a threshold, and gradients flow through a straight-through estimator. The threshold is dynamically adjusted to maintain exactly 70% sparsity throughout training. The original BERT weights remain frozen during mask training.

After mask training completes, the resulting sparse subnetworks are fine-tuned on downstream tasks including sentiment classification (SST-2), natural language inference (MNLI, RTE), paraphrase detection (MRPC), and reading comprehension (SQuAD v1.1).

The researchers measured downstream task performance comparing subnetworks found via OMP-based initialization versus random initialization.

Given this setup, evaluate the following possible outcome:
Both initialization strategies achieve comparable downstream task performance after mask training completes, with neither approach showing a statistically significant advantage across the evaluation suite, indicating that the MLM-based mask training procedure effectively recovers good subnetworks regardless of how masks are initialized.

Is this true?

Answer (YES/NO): NO